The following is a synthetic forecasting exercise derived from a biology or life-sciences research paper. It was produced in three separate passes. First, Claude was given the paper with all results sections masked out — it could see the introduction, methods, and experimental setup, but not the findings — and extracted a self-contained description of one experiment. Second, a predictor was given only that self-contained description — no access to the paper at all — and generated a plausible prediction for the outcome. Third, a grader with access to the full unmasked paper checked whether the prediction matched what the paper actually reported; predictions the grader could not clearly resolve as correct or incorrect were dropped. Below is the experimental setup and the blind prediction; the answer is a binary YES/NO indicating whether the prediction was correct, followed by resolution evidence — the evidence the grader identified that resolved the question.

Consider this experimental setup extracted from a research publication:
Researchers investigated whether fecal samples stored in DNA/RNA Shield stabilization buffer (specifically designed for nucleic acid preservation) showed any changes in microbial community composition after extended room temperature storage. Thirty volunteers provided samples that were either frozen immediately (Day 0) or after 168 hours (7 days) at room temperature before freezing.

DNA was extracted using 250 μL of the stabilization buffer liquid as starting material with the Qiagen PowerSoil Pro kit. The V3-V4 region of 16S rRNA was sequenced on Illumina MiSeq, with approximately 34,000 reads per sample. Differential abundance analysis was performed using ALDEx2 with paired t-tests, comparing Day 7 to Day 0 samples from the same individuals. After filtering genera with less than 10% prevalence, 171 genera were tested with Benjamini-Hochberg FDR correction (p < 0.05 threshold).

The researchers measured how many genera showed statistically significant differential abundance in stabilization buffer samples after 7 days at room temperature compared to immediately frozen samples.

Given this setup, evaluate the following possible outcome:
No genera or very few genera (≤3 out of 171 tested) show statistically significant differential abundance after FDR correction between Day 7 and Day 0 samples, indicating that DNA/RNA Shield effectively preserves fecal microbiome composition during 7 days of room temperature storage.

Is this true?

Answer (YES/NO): YES